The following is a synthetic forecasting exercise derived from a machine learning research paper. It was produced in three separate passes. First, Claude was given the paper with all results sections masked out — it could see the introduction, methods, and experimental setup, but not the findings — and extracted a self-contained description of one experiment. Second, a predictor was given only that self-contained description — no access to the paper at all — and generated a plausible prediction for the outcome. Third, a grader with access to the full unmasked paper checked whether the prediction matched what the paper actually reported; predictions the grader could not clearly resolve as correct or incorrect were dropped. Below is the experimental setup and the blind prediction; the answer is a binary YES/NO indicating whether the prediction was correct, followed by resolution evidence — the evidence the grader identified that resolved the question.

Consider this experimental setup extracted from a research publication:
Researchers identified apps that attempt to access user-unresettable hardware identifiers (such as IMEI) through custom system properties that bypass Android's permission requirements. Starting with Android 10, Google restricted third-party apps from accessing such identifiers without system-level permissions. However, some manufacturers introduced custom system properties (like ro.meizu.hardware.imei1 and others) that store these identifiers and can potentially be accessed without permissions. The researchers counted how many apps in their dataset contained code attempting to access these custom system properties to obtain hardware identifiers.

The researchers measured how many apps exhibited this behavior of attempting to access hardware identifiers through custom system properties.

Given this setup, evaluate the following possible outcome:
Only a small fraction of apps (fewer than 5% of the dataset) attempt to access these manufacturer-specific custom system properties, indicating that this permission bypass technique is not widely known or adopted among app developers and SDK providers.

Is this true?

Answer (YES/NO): NO